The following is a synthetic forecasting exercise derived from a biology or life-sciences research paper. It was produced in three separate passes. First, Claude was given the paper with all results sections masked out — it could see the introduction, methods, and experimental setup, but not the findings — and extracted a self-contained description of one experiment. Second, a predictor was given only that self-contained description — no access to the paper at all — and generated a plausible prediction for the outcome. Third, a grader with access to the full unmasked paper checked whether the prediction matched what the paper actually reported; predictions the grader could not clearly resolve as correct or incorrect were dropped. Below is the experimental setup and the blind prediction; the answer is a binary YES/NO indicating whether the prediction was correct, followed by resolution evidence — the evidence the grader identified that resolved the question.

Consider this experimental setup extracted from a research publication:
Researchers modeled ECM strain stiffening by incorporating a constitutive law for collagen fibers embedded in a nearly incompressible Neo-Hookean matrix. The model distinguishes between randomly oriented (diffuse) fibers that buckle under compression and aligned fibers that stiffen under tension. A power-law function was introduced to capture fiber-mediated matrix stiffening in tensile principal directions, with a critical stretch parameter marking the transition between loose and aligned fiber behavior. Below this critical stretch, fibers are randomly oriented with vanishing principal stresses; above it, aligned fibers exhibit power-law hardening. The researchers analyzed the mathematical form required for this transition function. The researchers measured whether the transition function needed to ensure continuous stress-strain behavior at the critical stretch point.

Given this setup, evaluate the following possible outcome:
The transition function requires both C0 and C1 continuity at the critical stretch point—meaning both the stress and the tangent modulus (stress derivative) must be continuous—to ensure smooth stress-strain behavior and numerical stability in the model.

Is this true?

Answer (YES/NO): YES